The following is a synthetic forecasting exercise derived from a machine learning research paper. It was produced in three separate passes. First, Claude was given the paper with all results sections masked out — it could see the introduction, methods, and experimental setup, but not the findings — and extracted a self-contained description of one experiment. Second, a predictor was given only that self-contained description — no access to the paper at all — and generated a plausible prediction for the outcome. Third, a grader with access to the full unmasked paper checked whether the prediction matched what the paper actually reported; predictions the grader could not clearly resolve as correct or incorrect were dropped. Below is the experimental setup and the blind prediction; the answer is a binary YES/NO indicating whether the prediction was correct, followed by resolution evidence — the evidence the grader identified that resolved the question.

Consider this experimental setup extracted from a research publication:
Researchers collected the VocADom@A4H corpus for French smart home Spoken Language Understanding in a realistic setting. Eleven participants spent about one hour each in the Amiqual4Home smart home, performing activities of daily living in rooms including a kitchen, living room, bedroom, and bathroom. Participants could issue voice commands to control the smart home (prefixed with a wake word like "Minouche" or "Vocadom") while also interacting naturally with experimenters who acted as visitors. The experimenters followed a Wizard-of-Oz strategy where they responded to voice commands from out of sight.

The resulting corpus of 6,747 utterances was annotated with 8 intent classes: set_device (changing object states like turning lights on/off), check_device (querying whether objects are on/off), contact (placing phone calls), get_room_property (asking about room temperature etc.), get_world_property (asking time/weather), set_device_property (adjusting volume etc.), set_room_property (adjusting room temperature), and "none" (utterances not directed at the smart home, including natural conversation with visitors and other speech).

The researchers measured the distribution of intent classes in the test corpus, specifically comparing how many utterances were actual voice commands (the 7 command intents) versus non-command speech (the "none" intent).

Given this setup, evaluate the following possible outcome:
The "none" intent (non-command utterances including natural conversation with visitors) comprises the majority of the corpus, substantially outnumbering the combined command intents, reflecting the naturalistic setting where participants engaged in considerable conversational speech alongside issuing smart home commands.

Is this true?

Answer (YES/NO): YES